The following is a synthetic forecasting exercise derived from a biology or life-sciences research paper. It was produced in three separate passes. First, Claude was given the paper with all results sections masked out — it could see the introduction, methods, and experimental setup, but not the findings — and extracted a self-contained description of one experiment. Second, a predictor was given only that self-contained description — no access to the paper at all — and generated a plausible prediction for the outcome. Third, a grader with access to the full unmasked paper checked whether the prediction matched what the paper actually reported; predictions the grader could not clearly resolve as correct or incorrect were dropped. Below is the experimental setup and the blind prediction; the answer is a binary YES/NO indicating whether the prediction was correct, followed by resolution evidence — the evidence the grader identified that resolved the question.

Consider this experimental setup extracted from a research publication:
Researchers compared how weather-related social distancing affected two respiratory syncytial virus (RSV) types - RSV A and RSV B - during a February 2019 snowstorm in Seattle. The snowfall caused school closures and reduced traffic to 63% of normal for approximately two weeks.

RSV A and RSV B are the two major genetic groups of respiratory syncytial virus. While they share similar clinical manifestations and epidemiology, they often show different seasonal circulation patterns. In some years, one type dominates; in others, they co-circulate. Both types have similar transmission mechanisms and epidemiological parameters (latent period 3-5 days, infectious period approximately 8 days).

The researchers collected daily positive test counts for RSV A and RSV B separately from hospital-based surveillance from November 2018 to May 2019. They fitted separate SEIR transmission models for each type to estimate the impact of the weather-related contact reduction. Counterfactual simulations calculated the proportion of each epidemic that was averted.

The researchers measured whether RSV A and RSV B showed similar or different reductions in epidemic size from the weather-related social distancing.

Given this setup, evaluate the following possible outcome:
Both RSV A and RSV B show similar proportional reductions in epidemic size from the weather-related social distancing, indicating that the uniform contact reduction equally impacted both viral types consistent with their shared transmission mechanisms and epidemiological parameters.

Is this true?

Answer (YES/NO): NO